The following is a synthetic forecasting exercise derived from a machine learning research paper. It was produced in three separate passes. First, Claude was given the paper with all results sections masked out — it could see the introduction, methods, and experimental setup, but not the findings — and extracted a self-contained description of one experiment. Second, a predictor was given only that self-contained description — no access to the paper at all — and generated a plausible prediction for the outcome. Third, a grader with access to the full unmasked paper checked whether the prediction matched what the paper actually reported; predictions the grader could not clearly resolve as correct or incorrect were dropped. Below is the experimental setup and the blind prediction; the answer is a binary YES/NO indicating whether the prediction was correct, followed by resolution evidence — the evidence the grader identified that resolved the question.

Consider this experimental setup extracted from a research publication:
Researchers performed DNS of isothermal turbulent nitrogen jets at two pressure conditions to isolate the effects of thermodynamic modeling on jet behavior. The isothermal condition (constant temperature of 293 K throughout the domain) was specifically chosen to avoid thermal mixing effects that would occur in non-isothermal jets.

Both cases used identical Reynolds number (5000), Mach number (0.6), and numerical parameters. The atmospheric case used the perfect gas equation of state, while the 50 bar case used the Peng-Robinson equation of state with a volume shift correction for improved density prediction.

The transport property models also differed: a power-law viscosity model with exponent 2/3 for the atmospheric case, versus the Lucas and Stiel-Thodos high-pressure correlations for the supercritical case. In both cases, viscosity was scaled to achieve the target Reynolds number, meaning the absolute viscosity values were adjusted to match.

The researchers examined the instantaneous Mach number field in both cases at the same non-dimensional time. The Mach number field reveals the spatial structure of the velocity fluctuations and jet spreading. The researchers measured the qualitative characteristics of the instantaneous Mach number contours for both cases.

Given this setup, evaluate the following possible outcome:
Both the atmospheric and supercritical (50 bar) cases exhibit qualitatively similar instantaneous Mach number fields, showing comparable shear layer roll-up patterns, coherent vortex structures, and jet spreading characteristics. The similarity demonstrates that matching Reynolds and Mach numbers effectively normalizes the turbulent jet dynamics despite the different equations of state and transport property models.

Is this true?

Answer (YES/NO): NO